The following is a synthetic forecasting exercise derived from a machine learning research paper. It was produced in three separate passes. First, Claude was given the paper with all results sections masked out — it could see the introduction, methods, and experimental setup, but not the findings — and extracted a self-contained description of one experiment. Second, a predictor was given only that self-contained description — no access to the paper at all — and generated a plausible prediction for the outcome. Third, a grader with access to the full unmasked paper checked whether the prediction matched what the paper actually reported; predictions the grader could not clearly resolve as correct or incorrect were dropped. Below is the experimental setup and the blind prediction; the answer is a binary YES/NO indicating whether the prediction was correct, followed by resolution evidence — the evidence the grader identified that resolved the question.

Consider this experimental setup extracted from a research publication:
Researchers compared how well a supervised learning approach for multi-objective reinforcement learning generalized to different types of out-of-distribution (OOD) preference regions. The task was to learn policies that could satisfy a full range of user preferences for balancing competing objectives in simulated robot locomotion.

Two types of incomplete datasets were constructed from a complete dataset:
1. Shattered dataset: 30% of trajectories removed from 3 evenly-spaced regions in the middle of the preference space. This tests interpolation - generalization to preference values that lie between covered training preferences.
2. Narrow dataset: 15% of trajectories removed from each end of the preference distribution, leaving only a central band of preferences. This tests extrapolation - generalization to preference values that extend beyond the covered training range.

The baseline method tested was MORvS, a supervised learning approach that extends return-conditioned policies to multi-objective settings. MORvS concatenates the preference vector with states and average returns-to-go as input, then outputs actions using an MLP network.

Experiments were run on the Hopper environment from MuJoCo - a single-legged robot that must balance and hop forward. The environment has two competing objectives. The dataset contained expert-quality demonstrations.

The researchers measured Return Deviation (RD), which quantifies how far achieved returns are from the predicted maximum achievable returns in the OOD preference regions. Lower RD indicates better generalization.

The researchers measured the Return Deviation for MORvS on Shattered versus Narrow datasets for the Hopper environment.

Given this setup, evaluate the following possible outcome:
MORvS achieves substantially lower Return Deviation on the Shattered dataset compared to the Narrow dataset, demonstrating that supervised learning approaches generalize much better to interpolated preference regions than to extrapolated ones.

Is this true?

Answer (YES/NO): NO